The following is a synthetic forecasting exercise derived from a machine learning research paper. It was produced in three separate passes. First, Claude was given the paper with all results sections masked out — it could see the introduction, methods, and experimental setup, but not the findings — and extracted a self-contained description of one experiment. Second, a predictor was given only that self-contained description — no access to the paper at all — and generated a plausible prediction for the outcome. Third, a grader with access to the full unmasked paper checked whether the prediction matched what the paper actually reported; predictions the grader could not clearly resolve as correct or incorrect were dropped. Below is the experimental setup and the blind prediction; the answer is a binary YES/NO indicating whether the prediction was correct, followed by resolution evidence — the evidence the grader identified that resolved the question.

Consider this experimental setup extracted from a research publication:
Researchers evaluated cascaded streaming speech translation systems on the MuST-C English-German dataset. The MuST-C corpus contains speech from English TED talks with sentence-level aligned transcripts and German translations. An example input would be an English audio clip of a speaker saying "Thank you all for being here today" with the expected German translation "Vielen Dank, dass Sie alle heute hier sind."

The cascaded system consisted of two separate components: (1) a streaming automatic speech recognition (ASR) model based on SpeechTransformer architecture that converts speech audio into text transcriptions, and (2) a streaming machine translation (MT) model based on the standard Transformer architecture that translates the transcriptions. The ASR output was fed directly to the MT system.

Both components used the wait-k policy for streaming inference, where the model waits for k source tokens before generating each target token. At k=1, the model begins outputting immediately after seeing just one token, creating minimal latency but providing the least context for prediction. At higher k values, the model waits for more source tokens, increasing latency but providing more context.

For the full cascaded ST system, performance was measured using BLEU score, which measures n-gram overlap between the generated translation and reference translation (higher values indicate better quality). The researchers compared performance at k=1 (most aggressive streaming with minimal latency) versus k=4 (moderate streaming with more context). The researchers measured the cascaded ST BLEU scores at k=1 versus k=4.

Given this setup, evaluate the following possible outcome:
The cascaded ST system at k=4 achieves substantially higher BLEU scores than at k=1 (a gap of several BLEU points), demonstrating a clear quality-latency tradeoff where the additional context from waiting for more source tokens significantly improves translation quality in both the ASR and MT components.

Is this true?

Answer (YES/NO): YES